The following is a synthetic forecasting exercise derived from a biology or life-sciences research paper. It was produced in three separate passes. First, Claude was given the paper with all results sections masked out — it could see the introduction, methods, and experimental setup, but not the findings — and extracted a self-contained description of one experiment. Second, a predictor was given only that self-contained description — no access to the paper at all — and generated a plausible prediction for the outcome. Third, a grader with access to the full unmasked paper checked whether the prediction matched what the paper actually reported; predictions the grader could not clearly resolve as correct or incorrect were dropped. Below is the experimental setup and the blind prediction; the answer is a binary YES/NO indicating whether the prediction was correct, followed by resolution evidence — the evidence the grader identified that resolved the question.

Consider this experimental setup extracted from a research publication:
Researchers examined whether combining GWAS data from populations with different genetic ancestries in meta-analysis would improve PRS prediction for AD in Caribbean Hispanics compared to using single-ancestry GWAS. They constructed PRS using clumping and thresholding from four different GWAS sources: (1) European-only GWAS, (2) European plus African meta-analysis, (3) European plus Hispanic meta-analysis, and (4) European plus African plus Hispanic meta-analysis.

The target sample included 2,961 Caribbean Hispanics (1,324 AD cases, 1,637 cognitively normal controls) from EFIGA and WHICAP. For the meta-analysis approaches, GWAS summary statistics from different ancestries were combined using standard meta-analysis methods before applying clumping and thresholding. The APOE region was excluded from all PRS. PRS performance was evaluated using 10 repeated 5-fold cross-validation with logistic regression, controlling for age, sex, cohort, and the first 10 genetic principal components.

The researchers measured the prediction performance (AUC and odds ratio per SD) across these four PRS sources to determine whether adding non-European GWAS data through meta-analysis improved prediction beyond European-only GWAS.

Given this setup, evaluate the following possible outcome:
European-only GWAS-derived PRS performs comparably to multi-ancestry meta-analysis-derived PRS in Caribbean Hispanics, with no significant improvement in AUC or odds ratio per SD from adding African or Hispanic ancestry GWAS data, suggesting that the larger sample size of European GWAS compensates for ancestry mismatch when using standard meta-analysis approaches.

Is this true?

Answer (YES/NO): YES